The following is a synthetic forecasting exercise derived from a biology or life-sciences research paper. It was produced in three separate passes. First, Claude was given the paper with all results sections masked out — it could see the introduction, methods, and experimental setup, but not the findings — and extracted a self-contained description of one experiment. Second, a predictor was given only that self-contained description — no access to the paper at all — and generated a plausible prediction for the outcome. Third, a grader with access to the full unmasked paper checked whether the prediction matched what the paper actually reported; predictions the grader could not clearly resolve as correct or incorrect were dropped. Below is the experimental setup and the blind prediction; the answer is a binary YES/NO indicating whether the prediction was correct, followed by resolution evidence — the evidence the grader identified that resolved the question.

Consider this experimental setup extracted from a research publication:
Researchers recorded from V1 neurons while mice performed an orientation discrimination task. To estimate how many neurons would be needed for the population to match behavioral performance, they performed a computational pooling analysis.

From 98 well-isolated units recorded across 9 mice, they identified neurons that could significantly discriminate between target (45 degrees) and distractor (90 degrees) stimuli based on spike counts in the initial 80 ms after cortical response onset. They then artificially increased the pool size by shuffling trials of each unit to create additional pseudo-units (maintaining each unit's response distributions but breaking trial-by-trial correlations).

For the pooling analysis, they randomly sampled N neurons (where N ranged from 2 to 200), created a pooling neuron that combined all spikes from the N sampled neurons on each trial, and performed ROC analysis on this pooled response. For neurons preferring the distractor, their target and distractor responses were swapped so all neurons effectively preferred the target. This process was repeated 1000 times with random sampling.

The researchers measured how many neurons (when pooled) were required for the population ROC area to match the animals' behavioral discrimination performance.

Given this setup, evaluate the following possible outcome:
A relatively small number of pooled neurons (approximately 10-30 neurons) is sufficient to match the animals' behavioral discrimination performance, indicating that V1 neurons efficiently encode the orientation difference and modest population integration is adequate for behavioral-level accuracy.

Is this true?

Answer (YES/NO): NO